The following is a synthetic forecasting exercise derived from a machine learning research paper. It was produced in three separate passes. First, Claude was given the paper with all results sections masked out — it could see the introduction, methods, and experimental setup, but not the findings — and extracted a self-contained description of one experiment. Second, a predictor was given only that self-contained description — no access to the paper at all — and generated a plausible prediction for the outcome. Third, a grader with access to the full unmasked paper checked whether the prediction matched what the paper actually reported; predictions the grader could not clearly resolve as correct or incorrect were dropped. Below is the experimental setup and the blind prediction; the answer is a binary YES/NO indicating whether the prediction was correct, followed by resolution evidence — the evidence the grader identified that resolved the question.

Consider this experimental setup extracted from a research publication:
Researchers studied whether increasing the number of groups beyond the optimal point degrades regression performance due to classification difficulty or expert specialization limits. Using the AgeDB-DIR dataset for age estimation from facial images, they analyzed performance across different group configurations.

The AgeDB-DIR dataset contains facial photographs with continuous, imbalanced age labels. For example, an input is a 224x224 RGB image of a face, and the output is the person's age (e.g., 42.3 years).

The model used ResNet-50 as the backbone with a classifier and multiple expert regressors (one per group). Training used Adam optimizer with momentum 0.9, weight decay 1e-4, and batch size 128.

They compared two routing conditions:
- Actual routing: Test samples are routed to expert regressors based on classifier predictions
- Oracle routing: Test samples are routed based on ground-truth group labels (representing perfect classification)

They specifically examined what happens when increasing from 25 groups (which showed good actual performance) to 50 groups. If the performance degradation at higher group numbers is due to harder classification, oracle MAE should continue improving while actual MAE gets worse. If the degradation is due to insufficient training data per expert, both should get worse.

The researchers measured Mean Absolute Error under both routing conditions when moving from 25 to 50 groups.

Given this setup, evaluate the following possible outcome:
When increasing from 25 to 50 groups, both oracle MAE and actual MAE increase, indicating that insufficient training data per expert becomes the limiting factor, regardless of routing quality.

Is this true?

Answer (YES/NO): YES